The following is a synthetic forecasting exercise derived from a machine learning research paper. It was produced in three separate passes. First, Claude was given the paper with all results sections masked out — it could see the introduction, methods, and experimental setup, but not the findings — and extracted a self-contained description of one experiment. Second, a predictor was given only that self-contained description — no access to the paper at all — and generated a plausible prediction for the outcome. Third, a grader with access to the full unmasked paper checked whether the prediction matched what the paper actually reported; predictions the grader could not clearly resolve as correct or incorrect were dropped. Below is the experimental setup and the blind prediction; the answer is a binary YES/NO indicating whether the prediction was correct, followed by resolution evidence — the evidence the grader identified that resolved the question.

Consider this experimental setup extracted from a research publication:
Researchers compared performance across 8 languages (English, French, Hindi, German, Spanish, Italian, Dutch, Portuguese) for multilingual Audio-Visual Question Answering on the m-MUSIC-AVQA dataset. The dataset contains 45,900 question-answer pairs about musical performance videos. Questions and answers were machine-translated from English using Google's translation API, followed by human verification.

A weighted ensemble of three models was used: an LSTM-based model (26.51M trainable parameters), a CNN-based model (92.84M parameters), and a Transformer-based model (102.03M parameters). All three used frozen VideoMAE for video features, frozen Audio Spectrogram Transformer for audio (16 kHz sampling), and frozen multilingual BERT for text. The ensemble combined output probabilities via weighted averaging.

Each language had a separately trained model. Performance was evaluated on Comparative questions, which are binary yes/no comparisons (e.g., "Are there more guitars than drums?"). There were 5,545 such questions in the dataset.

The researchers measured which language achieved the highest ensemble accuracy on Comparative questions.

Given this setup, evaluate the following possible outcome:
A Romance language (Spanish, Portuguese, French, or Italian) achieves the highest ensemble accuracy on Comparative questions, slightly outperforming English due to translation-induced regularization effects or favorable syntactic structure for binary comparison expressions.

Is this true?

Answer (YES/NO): NO